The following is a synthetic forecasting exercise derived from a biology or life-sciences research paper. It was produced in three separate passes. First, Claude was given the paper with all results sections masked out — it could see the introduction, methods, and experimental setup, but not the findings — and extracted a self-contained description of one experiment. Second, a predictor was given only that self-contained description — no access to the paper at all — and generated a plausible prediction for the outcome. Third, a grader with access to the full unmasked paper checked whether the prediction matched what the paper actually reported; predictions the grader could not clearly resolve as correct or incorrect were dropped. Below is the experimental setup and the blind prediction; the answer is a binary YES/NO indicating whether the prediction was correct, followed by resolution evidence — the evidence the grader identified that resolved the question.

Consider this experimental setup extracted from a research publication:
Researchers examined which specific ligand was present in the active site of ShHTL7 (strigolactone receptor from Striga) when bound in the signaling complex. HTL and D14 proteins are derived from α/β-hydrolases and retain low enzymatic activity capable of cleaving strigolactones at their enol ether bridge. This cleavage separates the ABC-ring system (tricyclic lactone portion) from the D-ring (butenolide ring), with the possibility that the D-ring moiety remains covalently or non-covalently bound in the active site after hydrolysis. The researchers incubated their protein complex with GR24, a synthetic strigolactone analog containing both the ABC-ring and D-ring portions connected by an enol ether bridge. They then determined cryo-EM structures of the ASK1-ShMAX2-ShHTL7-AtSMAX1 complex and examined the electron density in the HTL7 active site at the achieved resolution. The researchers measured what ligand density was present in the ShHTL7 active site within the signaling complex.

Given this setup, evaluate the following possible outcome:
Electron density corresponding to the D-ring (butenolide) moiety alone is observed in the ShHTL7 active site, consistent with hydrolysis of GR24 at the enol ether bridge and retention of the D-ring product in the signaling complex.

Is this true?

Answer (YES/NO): YES